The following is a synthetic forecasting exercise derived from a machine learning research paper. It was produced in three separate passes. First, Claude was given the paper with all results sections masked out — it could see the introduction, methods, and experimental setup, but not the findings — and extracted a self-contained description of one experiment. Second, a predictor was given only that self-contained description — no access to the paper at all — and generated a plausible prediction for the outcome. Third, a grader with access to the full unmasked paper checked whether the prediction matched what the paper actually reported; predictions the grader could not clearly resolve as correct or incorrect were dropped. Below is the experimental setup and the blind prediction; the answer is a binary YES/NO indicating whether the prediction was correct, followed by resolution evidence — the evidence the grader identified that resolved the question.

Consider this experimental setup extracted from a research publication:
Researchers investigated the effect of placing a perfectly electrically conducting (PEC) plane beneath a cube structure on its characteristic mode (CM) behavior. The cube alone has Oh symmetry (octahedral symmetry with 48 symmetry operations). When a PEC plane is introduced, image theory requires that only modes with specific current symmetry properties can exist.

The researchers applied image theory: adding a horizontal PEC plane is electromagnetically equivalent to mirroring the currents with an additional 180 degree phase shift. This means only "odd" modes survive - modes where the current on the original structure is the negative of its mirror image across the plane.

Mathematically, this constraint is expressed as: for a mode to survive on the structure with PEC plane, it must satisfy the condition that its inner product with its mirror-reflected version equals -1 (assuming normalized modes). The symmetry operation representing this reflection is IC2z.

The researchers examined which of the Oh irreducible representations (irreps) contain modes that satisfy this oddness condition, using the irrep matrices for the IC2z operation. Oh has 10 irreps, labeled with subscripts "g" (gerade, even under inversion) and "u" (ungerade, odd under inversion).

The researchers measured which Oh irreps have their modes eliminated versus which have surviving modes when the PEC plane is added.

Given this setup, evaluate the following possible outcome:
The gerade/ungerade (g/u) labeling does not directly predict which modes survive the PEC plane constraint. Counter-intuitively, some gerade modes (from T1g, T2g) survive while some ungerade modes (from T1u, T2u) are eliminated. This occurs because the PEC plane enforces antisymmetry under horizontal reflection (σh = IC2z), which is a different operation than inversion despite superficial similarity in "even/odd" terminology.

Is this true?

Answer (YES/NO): YES